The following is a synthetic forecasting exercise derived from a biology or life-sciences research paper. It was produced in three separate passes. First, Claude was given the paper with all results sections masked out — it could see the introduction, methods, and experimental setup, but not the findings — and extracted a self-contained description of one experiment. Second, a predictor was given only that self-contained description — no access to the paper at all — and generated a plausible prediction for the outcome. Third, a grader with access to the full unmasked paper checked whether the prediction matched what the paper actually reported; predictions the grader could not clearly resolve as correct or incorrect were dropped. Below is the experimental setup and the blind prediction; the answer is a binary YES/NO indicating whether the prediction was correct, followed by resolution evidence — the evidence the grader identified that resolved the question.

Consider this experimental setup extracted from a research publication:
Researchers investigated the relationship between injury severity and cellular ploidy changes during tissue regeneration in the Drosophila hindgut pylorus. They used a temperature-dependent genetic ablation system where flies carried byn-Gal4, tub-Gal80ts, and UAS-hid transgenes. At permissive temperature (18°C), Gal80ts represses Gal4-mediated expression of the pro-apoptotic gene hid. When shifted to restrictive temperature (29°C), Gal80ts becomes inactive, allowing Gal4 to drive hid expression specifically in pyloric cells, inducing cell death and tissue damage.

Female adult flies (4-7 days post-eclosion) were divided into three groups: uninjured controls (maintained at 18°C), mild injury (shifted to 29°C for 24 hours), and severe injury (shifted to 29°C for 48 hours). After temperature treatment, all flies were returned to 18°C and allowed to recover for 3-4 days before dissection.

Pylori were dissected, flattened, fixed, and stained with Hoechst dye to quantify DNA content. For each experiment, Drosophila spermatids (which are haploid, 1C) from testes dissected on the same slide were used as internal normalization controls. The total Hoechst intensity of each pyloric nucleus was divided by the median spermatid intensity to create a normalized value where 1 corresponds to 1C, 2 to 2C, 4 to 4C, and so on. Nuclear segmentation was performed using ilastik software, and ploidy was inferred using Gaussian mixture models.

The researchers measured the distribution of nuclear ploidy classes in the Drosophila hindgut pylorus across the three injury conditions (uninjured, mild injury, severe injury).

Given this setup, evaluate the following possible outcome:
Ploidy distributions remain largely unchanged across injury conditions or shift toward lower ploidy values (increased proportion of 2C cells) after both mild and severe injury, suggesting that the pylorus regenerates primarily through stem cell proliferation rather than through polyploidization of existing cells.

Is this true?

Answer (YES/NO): NO